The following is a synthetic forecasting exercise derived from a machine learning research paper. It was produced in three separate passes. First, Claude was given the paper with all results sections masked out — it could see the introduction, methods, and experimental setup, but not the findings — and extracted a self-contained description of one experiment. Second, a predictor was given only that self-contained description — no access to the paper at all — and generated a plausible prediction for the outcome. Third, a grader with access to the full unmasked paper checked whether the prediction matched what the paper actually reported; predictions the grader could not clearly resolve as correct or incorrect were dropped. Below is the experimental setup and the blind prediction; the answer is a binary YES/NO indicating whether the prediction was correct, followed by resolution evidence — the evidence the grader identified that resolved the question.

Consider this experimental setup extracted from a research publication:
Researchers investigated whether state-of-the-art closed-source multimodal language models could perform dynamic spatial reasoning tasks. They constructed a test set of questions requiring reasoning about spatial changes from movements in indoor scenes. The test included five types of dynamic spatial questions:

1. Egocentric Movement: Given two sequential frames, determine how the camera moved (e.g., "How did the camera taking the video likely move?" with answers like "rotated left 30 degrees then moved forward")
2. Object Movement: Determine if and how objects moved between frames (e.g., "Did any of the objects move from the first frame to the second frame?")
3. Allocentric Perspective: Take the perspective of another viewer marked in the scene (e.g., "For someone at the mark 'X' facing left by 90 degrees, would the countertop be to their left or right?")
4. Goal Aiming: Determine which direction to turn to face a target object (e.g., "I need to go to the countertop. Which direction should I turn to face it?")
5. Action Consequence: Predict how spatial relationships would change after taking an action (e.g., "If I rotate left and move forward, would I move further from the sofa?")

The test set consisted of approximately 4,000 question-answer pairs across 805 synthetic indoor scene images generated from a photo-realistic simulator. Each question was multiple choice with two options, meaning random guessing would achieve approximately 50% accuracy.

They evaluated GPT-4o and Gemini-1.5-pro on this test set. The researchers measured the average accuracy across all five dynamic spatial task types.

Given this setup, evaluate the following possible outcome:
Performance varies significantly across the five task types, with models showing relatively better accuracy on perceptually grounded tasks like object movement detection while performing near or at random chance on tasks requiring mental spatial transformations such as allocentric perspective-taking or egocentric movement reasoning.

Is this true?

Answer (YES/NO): NO